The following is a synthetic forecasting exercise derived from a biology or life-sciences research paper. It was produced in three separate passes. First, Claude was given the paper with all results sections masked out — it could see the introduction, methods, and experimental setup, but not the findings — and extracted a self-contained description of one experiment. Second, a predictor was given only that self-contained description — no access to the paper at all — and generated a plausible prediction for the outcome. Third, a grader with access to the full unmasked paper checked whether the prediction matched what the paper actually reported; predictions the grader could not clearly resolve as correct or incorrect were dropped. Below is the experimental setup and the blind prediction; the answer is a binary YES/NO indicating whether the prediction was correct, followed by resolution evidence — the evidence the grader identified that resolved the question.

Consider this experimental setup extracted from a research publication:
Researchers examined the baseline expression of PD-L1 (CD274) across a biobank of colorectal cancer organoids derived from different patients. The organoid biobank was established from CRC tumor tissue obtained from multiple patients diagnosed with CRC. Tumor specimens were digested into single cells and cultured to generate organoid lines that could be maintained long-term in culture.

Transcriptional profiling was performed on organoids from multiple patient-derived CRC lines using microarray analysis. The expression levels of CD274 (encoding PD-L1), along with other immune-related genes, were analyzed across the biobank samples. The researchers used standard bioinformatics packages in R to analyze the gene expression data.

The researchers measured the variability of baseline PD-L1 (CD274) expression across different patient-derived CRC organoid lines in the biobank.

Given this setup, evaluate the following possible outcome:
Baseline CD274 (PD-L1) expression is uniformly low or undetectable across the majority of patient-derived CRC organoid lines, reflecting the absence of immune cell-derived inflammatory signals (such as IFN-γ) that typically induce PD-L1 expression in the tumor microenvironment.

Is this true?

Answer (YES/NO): NO